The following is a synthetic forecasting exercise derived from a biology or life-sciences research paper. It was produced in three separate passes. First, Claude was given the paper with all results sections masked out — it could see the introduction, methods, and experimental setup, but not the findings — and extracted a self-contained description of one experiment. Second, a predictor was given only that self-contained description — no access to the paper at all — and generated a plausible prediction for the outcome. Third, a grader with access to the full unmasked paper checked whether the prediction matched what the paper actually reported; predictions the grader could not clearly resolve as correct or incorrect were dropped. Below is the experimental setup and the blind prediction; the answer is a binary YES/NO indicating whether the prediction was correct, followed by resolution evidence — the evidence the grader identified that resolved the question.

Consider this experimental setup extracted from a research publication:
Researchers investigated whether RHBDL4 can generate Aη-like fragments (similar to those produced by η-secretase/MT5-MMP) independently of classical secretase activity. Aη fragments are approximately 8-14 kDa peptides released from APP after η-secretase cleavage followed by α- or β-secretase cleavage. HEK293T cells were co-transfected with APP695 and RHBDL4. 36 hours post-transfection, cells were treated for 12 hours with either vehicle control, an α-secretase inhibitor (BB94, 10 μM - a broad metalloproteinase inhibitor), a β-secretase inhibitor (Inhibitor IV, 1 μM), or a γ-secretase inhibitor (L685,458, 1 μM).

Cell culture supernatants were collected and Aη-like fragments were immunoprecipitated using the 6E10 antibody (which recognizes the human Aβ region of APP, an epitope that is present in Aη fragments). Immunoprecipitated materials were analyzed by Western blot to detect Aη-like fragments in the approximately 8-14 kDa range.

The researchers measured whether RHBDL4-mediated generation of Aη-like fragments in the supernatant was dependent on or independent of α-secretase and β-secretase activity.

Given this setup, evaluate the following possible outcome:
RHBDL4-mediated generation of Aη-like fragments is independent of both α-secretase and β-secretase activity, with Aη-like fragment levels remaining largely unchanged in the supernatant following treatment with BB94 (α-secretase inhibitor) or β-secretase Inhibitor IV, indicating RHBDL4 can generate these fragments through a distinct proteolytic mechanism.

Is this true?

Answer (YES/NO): YES